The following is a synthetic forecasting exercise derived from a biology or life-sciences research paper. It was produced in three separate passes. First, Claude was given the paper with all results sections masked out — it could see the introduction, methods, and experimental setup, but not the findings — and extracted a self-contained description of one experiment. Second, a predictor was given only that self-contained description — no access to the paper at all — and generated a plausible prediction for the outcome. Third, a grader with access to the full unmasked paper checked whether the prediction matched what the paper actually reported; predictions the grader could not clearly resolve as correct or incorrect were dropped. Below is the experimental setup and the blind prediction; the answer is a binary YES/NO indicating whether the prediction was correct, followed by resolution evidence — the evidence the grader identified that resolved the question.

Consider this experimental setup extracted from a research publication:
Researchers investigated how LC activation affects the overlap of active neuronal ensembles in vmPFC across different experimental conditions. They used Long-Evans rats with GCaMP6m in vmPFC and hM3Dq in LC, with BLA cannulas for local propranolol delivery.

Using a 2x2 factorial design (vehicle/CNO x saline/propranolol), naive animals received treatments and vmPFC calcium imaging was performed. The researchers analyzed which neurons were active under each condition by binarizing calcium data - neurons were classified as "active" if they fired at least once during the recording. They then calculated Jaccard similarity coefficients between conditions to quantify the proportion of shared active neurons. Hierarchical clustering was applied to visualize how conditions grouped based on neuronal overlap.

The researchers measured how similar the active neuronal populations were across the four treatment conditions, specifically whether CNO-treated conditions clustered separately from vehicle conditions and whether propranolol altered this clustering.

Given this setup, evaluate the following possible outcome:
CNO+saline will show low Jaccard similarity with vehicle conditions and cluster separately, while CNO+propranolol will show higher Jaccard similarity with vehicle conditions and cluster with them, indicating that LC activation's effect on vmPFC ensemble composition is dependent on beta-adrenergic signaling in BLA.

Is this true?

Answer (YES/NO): YES